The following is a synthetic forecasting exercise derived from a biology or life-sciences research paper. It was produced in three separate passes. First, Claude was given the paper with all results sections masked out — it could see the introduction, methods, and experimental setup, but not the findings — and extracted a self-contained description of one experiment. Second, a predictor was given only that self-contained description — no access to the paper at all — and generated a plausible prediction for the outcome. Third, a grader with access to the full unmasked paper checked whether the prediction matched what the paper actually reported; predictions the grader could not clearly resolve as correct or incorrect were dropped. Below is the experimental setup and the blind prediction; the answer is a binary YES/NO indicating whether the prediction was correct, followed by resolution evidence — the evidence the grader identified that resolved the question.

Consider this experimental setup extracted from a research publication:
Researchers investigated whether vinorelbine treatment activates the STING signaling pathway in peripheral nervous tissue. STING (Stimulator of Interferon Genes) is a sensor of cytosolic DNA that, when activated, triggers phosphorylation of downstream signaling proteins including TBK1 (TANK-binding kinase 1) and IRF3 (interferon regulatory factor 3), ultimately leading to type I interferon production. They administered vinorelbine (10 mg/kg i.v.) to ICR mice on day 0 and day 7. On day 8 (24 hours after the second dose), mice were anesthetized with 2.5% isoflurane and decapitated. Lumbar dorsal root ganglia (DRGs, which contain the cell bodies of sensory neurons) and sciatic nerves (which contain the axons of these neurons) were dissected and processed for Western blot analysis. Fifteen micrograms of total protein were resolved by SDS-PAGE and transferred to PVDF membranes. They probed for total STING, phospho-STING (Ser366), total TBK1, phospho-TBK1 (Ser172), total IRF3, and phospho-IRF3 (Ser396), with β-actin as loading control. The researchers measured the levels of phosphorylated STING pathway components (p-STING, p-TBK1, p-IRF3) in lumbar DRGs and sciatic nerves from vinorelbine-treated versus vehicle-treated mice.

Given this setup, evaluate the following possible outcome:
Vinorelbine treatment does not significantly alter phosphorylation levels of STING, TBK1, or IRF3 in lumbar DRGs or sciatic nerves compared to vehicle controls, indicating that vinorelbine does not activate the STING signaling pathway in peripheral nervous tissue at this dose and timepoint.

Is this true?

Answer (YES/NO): NO